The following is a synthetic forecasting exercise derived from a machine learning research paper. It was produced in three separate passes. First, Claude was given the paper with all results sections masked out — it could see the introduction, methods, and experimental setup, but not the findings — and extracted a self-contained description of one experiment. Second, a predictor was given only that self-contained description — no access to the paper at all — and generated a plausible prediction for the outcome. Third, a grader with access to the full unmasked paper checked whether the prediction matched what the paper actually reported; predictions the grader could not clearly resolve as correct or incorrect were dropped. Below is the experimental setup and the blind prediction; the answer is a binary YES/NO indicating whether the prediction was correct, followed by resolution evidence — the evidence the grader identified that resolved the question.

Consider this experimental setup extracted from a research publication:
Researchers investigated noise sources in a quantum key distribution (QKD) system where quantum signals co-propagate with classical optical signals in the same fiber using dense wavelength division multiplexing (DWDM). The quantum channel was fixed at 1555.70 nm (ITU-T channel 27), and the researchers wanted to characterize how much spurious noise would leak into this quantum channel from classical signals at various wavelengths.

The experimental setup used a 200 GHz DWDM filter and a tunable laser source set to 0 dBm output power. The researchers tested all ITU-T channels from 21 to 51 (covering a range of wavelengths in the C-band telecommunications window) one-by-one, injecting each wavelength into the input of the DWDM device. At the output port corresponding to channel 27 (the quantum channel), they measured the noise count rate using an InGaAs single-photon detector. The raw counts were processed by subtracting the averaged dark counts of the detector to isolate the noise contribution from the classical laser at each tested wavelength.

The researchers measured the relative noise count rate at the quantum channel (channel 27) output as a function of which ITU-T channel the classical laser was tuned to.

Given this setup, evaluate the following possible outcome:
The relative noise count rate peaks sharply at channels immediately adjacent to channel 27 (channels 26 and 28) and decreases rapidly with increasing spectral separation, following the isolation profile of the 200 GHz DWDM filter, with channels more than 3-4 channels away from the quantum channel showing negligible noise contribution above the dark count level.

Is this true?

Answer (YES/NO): NO